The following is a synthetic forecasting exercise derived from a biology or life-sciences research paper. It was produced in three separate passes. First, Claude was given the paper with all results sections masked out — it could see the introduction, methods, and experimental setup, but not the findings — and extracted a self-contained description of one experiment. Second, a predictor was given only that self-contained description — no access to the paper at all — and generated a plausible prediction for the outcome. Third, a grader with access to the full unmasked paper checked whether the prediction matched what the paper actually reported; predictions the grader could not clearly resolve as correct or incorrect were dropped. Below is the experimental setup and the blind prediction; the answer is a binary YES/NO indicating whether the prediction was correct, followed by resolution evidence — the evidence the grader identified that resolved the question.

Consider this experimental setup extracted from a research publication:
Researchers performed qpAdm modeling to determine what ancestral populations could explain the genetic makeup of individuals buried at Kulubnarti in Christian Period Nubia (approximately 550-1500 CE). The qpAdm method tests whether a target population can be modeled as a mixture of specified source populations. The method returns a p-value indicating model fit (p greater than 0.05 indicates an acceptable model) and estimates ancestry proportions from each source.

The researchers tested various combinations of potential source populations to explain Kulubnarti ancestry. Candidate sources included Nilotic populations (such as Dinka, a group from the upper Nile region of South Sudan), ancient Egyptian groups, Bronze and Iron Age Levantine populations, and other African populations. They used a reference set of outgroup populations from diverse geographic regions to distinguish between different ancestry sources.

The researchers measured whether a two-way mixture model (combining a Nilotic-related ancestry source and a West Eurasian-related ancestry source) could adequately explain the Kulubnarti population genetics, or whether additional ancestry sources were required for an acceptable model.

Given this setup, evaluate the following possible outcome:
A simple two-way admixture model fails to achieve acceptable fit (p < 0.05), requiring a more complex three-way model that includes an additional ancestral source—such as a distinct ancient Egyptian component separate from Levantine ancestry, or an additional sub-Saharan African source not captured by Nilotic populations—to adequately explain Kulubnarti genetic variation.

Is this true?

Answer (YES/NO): NO